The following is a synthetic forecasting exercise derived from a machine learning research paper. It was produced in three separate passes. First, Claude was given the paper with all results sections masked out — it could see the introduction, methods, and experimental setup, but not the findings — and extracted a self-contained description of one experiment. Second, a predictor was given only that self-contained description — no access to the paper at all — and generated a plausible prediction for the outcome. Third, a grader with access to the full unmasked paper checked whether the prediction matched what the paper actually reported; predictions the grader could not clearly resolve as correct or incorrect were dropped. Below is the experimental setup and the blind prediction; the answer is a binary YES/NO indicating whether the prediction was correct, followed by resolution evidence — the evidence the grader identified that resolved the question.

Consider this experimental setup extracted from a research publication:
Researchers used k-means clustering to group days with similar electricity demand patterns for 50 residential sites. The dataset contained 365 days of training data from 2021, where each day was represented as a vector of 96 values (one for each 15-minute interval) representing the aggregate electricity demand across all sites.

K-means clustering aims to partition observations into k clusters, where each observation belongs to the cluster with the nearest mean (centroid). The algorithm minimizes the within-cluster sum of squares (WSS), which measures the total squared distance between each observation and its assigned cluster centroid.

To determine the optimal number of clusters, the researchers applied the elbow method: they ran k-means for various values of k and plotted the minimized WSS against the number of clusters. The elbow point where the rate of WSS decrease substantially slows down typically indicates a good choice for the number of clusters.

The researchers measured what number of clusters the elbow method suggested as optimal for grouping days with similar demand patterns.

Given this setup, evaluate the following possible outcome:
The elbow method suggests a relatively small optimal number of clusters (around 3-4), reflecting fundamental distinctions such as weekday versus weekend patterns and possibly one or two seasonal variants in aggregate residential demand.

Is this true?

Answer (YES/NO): YES